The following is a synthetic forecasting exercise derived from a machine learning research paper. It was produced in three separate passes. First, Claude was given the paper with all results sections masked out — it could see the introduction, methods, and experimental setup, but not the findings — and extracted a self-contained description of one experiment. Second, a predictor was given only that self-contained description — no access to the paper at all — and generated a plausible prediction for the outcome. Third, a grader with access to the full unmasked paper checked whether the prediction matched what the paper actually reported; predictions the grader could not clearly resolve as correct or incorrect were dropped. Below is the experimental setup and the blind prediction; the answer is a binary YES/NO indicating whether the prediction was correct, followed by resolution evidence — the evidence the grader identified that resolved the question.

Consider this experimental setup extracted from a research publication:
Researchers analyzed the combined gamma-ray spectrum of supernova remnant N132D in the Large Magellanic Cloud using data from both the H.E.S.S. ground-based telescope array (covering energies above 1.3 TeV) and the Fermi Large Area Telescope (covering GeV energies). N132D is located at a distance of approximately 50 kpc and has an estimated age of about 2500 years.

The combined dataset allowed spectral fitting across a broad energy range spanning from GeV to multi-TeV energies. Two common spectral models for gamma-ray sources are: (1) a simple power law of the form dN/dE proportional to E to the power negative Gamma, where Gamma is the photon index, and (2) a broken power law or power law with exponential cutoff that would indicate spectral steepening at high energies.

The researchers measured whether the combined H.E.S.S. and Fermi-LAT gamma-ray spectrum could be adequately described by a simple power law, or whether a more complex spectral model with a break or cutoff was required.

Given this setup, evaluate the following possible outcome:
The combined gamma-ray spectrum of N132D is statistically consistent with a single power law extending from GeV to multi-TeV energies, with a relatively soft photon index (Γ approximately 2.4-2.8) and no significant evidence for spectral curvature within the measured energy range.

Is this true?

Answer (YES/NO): NO